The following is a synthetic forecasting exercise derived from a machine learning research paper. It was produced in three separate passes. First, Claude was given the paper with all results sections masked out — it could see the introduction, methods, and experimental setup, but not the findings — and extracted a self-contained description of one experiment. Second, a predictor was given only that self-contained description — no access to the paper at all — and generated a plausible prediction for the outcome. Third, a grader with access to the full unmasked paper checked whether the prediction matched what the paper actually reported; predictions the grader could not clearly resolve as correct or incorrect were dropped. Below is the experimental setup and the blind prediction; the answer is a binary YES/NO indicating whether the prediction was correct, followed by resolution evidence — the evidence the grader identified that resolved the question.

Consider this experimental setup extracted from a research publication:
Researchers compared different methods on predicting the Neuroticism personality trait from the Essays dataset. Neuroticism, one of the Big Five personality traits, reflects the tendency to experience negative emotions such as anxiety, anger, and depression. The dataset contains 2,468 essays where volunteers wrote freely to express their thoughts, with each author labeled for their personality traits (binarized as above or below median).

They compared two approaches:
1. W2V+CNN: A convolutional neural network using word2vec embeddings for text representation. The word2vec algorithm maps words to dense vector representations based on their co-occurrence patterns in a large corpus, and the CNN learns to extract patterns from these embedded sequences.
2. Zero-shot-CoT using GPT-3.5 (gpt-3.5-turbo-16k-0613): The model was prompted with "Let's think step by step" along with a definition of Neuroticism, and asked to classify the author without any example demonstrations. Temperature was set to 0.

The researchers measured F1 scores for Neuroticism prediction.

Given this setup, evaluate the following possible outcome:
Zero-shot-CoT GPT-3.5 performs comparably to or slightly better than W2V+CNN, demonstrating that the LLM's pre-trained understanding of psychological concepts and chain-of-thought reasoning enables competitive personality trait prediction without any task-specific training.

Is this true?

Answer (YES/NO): NO